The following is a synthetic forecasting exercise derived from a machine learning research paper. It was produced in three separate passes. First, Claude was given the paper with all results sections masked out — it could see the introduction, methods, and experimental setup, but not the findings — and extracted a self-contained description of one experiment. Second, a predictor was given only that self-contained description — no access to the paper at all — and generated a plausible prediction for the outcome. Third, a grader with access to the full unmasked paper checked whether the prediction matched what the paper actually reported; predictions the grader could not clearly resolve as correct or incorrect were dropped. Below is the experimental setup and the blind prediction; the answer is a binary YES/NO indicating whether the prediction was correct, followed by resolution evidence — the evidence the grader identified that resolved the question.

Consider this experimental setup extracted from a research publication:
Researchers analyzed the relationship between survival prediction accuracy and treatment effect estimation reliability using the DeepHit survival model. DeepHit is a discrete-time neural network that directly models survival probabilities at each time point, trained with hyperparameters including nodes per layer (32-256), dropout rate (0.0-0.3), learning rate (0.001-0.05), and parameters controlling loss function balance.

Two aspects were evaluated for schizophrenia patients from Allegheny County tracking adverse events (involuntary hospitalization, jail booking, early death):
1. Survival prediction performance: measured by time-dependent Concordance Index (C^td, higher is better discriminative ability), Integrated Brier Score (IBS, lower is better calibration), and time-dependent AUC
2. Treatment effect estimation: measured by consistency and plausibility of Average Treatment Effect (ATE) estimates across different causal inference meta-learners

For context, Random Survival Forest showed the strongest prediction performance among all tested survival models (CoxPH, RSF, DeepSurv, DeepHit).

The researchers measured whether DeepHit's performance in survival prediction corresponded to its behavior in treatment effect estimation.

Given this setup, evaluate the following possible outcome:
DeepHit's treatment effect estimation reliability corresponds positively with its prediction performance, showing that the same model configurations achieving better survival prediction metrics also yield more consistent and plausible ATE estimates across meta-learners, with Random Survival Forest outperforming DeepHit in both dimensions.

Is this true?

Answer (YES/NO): YES